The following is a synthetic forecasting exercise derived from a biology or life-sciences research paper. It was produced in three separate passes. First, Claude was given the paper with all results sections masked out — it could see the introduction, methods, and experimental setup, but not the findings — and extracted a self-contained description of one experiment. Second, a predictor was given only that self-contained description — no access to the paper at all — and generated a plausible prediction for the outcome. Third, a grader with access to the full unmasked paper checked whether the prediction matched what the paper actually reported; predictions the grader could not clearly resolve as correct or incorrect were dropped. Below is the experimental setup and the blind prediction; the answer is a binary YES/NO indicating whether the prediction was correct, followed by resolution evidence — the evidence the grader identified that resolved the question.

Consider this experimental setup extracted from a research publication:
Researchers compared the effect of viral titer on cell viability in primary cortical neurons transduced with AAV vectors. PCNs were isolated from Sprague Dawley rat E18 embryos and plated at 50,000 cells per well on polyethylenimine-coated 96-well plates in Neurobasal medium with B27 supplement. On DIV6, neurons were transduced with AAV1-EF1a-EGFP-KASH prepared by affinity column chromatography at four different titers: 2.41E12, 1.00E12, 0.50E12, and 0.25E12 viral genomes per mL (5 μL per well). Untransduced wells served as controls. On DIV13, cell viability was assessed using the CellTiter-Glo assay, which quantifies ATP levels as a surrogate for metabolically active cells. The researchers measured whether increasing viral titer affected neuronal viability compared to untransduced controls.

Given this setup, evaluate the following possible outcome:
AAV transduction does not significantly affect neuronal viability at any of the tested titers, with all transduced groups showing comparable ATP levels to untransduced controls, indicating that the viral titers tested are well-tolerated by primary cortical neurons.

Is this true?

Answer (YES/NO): YES